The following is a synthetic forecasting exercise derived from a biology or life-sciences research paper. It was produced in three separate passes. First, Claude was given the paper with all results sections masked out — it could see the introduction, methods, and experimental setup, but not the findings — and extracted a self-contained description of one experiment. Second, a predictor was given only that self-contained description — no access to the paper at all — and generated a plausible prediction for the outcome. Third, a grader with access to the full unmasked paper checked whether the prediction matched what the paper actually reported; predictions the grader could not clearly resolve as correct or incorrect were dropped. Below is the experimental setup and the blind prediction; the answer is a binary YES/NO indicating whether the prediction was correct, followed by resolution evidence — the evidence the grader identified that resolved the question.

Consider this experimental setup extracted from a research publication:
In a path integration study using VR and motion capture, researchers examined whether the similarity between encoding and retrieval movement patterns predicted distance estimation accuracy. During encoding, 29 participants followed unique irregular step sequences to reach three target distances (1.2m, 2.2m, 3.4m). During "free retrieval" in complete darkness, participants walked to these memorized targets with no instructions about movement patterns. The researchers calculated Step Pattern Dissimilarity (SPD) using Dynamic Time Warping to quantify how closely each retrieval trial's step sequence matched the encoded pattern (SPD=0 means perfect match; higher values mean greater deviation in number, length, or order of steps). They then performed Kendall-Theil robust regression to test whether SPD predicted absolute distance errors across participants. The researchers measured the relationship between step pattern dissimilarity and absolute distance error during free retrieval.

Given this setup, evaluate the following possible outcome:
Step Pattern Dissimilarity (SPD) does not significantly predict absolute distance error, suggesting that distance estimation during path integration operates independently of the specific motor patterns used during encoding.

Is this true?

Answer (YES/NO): NO